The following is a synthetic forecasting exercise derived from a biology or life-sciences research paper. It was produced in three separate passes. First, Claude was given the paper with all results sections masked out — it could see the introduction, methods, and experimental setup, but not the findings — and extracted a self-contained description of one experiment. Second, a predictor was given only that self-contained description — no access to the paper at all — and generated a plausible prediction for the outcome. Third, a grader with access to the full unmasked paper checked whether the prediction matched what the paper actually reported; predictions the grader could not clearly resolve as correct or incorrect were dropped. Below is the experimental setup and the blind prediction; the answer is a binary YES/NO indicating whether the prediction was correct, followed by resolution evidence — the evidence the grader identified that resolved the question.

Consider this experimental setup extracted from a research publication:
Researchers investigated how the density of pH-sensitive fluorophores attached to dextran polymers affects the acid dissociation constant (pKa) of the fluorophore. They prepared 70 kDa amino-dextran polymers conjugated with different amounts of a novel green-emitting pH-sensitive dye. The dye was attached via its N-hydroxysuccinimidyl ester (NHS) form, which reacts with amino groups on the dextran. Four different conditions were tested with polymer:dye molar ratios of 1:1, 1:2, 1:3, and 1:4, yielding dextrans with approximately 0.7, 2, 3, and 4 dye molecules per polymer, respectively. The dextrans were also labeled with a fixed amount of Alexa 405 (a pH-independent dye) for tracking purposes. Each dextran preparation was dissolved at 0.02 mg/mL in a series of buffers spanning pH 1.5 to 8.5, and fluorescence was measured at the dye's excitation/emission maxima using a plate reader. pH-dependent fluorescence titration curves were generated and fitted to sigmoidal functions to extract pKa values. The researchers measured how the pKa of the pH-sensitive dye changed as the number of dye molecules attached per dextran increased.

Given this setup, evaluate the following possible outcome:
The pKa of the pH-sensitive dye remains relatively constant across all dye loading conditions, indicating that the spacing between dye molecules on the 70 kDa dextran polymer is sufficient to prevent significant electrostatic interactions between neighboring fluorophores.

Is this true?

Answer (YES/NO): YES